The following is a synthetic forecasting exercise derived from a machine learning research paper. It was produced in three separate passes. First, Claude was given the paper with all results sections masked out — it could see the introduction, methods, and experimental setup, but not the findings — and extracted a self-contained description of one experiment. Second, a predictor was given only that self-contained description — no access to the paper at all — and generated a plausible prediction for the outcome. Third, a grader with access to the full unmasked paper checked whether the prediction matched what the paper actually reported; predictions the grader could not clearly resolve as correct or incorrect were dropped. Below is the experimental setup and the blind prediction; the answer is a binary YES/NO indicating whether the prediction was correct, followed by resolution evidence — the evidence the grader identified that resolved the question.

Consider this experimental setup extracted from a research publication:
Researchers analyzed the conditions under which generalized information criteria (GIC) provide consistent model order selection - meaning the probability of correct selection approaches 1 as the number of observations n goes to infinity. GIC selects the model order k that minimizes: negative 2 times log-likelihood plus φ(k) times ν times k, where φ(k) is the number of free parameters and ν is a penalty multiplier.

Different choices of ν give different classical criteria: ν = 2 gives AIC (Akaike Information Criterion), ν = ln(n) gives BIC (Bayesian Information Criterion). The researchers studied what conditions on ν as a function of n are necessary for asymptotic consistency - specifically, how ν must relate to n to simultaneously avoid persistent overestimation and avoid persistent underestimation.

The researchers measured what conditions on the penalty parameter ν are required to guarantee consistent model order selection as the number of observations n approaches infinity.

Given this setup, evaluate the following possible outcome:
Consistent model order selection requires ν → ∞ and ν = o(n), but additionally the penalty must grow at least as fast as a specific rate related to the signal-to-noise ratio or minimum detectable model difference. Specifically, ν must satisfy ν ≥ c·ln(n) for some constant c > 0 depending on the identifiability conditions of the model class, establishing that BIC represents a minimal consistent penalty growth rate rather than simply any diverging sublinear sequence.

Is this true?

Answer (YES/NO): NO